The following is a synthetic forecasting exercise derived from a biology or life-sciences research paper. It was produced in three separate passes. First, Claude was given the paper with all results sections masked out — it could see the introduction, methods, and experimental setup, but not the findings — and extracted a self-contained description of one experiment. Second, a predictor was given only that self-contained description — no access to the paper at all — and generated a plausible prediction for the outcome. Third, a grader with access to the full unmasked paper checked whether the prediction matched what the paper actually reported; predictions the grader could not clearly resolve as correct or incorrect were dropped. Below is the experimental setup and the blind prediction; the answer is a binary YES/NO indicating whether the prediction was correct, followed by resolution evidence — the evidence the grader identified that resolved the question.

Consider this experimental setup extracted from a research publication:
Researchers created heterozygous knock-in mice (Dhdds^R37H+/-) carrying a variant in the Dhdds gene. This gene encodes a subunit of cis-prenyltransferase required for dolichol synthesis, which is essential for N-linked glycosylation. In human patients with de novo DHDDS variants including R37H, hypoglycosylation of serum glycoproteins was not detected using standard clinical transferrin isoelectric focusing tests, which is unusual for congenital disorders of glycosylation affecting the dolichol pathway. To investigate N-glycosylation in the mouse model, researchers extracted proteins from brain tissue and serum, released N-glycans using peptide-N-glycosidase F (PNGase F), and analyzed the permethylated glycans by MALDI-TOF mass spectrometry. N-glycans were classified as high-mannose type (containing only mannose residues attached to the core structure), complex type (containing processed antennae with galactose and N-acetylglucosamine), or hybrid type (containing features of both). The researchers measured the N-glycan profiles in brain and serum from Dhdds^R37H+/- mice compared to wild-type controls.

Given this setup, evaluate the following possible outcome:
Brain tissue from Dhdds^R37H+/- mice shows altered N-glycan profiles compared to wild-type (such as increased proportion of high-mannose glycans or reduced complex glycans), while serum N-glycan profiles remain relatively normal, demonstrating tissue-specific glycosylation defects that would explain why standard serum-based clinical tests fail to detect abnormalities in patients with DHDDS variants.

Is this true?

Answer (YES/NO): NO